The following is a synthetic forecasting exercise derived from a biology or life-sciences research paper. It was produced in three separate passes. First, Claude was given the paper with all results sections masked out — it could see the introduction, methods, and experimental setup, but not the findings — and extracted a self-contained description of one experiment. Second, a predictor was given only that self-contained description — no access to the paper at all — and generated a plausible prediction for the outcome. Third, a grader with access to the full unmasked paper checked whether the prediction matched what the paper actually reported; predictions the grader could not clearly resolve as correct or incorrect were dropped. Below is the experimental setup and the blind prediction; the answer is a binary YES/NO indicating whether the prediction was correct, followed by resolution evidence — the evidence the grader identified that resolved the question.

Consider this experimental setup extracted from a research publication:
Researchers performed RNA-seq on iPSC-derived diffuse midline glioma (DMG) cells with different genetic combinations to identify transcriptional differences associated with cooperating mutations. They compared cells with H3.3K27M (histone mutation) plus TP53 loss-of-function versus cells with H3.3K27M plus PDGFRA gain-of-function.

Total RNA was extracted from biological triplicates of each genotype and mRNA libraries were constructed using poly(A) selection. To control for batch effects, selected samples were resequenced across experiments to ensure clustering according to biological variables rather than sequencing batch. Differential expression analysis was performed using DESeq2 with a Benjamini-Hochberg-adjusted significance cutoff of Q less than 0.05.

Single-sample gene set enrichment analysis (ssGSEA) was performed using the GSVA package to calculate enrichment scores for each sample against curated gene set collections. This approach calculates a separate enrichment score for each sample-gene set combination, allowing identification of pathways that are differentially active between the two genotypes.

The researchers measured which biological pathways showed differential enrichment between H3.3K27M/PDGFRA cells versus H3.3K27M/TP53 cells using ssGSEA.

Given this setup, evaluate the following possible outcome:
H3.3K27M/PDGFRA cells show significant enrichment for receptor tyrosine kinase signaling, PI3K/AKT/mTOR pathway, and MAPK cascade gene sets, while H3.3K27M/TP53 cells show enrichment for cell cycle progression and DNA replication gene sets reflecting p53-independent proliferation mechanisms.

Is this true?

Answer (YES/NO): NO